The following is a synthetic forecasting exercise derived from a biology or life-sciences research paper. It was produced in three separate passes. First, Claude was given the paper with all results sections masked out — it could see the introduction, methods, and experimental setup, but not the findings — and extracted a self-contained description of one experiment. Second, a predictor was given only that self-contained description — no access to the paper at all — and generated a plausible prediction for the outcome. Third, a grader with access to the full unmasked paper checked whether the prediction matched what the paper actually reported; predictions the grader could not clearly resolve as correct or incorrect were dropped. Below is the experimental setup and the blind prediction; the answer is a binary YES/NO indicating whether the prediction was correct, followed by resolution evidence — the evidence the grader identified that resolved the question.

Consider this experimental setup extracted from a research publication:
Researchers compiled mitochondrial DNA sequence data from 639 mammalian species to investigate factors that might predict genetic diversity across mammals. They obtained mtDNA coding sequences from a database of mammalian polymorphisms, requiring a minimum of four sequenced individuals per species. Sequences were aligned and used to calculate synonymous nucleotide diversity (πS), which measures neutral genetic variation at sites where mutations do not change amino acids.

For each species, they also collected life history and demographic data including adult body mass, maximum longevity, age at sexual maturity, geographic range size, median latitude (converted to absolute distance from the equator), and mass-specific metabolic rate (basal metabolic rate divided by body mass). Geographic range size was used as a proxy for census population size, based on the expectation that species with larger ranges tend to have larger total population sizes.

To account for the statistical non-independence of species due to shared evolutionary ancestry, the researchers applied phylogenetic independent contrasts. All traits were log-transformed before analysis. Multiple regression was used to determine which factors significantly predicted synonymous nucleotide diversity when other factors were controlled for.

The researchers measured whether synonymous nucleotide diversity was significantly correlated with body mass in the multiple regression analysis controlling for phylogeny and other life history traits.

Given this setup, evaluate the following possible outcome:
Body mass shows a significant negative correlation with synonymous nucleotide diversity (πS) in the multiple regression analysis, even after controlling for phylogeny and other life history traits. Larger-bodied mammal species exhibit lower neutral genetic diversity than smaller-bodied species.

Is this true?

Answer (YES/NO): NO